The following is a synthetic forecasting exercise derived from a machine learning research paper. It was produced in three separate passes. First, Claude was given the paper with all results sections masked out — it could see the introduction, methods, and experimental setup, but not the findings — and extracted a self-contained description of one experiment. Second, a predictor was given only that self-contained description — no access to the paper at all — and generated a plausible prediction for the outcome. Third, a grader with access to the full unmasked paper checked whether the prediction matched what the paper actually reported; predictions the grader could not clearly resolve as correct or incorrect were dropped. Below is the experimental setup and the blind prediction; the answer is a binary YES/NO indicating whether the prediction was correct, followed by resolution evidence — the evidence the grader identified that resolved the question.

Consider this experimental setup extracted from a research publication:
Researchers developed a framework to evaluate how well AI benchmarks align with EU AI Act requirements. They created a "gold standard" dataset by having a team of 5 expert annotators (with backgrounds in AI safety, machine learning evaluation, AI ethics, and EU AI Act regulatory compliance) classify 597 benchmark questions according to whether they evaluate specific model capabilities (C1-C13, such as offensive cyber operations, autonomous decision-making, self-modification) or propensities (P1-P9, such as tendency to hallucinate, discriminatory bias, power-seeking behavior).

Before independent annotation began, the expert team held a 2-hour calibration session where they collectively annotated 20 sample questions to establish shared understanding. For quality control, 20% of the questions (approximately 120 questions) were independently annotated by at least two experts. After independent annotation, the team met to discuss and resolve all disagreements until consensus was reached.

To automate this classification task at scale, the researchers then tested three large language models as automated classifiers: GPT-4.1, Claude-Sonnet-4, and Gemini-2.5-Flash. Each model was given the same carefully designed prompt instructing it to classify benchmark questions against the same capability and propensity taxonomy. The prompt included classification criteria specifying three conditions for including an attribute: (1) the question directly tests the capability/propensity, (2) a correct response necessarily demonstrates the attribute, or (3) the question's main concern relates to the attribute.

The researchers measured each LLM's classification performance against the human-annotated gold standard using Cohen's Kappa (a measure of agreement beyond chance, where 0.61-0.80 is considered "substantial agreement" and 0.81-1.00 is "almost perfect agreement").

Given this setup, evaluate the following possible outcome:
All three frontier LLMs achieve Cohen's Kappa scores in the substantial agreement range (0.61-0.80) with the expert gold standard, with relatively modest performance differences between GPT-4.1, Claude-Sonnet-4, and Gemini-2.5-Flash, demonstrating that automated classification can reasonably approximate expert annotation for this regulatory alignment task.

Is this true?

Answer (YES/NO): NO